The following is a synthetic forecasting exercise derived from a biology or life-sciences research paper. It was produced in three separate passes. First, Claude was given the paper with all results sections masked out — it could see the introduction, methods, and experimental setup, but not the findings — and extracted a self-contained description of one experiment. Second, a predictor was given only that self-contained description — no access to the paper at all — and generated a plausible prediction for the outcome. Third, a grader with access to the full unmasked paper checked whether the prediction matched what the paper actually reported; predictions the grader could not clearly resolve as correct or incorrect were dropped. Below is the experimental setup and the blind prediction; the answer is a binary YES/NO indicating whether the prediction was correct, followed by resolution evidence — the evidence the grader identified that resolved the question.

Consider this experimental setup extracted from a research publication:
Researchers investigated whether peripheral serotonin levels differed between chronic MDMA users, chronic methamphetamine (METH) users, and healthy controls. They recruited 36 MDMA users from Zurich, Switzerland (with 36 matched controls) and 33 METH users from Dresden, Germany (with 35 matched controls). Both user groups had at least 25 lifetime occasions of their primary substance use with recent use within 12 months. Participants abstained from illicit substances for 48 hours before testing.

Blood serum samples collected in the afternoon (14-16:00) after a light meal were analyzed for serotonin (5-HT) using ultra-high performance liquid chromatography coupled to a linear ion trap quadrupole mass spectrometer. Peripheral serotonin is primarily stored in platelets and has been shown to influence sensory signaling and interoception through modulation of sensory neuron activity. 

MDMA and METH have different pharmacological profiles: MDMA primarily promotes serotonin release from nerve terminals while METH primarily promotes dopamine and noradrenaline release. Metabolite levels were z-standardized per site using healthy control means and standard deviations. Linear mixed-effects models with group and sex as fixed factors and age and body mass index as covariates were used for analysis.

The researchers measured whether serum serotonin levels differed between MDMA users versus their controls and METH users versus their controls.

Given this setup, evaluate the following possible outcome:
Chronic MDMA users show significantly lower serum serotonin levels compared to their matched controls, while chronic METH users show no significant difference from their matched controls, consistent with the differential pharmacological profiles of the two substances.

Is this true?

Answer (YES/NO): NO